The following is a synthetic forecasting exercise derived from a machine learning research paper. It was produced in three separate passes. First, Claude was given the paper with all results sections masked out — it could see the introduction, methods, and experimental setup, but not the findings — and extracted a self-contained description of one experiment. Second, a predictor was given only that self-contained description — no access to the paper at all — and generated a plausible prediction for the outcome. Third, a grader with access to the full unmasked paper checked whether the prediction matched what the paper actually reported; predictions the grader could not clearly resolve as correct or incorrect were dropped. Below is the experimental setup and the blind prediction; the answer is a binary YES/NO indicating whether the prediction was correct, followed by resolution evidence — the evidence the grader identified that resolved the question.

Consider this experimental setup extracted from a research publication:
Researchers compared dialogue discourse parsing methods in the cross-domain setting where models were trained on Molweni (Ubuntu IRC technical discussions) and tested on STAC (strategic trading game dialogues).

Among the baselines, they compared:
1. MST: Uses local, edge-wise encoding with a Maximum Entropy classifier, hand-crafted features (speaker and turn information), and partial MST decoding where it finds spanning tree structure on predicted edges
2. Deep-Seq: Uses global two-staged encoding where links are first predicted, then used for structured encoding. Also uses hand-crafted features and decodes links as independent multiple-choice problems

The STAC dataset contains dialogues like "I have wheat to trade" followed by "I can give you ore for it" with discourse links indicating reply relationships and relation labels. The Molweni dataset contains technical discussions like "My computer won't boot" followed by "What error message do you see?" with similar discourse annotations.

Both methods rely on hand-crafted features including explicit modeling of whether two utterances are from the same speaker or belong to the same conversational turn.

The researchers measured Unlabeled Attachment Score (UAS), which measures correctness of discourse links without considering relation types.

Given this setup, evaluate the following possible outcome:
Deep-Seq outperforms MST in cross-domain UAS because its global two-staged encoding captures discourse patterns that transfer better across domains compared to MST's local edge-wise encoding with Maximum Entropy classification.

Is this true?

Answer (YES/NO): NO